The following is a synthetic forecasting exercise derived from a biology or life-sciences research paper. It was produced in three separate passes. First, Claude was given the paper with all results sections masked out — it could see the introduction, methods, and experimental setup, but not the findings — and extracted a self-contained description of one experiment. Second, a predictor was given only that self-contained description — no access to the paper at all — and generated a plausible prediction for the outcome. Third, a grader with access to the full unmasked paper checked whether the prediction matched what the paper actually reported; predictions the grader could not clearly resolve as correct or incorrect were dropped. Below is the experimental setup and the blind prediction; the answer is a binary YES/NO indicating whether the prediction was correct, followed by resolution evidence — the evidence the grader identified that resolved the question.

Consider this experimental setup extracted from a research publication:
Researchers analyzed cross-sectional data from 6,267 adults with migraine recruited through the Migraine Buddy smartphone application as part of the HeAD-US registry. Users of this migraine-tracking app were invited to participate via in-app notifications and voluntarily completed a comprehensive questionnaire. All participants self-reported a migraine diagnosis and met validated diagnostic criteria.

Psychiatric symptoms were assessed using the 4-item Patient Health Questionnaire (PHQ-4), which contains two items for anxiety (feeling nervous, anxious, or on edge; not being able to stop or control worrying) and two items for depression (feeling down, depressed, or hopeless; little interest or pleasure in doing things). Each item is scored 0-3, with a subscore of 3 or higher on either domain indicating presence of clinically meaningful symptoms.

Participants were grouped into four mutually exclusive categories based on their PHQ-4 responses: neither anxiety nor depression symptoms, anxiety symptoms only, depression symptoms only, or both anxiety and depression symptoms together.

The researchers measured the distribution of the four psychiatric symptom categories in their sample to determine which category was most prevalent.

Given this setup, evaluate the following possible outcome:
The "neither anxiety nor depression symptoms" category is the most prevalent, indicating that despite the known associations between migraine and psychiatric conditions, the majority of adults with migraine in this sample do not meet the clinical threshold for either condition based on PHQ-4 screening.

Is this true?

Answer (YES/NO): YES